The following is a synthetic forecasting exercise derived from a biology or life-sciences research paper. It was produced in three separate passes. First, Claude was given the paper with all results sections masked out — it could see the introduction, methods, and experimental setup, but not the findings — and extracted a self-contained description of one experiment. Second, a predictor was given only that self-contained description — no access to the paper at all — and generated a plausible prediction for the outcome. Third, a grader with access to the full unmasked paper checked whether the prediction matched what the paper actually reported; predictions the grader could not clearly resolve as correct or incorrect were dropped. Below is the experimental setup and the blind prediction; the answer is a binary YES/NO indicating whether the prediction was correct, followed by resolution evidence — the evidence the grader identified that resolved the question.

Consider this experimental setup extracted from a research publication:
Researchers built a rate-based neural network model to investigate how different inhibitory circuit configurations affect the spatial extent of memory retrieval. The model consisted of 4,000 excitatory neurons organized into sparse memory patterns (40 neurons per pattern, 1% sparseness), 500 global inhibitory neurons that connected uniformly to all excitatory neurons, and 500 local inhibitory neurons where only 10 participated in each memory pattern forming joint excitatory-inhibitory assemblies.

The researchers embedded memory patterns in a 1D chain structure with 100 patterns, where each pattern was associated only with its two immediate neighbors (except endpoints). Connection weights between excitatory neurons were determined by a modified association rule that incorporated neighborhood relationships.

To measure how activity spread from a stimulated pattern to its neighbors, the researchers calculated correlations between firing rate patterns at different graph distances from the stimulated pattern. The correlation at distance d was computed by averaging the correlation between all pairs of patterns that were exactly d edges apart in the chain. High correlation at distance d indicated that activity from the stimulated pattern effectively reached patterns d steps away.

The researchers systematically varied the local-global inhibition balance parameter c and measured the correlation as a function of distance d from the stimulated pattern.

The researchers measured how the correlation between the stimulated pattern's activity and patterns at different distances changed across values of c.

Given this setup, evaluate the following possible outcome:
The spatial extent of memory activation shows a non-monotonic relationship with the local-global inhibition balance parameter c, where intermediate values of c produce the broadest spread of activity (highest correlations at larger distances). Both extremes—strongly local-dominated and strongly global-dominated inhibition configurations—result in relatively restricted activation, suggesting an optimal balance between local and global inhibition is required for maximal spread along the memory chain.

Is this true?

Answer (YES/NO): NO